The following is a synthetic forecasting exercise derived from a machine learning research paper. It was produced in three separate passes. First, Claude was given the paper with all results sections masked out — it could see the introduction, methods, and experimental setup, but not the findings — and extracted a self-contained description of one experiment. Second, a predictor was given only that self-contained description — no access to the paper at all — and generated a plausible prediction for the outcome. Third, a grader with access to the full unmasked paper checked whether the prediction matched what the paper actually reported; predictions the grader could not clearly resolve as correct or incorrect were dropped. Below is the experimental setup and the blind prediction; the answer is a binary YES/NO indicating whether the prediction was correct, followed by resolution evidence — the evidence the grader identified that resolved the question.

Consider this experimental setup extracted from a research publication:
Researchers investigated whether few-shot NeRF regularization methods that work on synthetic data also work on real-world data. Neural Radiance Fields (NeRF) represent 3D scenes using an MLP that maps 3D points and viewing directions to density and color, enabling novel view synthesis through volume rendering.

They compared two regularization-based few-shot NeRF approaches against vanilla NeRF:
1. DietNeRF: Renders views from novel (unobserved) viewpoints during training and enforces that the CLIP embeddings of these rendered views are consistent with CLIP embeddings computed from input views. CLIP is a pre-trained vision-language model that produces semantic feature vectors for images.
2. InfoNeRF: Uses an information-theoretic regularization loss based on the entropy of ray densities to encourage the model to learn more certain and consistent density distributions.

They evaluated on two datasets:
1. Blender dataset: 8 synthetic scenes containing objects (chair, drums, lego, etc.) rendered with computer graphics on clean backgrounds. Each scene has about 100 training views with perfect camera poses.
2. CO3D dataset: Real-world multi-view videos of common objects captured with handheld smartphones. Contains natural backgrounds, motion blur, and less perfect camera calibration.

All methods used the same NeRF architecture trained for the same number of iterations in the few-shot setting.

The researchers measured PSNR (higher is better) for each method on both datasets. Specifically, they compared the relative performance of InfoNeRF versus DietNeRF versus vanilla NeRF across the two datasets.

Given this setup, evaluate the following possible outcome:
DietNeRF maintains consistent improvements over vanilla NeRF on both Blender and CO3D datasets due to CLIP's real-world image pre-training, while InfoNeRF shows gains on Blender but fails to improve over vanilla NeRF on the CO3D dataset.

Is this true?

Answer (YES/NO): NO